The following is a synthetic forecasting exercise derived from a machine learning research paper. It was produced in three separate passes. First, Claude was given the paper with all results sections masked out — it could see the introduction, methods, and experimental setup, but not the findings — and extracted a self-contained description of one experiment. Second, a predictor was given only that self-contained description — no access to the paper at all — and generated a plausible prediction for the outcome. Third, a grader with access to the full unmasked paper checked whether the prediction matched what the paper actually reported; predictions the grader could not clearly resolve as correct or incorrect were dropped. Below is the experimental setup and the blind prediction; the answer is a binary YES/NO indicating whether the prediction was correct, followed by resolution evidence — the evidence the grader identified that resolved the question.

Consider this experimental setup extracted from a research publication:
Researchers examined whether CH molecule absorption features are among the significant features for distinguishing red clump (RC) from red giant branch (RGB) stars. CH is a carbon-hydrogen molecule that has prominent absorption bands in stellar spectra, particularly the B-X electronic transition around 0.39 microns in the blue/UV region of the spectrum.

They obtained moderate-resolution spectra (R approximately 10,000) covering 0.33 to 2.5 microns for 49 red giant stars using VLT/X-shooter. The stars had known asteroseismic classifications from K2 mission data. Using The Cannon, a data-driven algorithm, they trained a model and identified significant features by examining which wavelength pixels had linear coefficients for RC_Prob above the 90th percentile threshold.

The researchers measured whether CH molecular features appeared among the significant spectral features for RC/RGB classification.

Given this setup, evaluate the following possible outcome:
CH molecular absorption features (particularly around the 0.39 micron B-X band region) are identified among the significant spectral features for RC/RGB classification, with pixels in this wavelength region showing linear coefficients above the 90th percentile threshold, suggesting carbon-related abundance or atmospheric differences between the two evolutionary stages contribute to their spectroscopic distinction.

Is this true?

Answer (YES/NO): YES